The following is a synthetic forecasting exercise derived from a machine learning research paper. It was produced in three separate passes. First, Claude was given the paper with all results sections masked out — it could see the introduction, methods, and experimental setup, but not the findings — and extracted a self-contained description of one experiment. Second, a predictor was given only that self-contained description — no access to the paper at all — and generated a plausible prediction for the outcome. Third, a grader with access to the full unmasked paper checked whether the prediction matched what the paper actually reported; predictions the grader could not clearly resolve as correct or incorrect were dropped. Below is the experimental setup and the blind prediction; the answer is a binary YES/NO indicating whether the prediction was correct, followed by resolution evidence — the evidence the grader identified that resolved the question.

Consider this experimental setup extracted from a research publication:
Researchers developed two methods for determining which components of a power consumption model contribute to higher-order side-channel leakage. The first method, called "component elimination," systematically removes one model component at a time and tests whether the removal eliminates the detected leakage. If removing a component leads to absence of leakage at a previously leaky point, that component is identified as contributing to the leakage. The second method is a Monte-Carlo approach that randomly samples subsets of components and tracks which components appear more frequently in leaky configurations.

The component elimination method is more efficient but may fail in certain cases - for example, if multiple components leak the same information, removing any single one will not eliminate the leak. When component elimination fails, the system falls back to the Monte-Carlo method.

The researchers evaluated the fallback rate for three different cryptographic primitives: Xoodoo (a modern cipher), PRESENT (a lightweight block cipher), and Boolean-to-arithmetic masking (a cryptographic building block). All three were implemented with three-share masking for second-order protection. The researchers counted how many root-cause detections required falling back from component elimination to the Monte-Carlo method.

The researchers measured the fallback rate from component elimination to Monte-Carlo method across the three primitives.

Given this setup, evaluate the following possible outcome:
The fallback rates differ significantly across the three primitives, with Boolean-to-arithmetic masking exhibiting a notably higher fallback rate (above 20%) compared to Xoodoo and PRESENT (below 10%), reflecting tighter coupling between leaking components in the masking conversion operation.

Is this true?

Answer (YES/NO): NO